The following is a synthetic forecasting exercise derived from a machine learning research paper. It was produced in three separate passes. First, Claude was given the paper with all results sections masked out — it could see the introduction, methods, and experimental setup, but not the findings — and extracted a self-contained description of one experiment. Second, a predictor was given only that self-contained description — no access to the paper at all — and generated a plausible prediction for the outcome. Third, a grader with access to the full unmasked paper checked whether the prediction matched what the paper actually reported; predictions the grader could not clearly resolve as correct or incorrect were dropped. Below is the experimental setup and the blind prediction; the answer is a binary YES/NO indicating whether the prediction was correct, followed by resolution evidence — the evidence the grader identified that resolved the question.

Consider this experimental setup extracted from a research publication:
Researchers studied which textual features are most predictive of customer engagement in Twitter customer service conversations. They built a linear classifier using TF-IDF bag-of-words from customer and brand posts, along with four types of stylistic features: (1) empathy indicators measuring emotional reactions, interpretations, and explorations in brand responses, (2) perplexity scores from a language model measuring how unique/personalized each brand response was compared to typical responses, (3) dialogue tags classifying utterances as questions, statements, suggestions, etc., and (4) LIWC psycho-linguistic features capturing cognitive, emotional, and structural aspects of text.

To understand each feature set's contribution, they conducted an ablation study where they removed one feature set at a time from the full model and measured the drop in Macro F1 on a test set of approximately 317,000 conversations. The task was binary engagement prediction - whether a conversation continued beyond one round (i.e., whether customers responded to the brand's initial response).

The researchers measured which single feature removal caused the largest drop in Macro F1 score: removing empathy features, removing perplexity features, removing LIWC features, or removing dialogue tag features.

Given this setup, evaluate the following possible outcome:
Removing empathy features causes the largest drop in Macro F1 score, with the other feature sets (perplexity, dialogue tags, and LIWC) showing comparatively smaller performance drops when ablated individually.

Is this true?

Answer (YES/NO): NO